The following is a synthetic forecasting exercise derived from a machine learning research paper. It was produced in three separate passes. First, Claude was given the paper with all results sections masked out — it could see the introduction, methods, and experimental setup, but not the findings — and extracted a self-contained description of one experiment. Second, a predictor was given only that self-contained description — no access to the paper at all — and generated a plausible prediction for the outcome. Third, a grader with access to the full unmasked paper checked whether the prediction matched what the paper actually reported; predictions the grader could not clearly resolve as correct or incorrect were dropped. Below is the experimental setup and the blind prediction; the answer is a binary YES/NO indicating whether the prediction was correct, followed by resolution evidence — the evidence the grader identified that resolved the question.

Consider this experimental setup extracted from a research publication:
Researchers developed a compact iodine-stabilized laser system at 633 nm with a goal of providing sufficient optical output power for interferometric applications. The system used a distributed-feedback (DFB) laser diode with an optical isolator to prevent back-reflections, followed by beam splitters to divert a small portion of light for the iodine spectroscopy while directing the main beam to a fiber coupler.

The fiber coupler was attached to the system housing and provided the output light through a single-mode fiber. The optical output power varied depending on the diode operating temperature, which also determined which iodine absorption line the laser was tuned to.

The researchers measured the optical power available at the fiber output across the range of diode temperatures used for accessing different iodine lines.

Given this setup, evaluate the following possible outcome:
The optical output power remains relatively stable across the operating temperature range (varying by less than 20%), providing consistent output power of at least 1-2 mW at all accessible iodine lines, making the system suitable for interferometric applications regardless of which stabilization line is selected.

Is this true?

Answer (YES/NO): NO